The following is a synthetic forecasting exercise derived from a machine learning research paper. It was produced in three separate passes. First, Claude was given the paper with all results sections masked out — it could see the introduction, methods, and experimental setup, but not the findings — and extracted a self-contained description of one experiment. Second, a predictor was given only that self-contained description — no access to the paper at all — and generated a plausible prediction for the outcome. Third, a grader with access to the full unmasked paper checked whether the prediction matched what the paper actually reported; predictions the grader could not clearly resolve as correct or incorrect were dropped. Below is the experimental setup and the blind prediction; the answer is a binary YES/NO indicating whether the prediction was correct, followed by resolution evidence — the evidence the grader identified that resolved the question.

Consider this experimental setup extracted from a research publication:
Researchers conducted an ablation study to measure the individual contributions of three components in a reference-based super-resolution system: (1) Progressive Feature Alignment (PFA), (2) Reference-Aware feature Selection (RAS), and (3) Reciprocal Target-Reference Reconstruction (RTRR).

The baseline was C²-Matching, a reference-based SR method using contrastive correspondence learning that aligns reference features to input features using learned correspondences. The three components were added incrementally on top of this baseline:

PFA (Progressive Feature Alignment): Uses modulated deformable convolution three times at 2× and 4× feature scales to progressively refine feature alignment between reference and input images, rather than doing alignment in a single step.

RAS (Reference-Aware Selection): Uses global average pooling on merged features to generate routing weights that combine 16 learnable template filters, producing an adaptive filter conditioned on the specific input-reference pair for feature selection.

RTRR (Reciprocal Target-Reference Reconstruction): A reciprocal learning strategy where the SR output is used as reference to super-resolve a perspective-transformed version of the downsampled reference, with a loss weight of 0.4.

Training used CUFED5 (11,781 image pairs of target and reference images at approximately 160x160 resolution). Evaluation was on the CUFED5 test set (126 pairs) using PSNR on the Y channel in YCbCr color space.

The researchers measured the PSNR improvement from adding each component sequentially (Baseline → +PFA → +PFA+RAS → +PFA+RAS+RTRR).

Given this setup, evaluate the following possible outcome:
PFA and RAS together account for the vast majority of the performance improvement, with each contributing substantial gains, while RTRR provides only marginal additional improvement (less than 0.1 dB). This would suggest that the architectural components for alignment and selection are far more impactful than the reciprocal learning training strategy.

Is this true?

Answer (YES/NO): NO